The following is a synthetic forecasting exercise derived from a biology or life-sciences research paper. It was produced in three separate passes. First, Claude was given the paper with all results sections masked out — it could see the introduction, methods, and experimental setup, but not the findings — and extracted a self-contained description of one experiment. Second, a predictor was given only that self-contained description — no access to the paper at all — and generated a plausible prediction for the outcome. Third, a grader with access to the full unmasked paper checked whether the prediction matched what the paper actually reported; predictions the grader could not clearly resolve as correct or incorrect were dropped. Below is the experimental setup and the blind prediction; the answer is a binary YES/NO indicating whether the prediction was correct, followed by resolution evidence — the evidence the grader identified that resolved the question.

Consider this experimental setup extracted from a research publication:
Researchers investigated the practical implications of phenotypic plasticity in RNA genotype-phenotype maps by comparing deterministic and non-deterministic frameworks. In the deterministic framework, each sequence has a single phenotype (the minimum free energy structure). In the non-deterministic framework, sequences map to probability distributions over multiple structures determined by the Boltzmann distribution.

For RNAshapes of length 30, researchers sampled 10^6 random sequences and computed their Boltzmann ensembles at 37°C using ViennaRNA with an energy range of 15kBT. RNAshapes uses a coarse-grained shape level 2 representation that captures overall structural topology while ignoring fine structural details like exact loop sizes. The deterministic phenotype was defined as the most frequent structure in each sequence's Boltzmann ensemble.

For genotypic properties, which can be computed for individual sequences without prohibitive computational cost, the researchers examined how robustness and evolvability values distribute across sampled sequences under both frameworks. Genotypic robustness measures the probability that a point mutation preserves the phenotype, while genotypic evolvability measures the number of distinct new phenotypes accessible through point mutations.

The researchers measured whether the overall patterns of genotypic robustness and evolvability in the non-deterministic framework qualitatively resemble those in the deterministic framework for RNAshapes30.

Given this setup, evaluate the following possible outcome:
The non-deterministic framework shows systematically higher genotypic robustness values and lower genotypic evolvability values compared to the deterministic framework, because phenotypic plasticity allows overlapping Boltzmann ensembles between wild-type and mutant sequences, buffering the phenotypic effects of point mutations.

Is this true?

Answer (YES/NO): NO